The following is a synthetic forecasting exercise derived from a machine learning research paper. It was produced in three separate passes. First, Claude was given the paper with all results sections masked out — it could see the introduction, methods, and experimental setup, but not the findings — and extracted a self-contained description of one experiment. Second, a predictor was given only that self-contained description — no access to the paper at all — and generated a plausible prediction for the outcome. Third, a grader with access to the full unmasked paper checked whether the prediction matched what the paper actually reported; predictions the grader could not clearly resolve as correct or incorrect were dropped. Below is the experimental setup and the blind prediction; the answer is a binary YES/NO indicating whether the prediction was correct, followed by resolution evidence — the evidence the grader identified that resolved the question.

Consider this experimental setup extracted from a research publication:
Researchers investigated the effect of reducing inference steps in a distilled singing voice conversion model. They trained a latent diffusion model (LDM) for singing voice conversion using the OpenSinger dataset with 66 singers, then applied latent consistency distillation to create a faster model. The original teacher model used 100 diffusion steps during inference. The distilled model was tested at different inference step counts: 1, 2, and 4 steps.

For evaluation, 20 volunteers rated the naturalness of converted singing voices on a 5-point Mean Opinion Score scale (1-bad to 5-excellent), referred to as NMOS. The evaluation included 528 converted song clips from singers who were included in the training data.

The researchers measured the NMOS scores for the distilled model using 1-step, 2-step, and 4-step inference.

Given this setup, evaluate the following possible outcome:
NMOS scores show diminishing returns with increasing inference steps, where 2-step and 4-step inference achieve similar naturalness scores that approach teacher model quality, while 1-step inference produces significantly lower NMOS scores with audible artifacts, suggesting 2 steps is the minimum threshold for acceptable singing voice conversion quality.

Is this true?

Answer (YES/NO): NO